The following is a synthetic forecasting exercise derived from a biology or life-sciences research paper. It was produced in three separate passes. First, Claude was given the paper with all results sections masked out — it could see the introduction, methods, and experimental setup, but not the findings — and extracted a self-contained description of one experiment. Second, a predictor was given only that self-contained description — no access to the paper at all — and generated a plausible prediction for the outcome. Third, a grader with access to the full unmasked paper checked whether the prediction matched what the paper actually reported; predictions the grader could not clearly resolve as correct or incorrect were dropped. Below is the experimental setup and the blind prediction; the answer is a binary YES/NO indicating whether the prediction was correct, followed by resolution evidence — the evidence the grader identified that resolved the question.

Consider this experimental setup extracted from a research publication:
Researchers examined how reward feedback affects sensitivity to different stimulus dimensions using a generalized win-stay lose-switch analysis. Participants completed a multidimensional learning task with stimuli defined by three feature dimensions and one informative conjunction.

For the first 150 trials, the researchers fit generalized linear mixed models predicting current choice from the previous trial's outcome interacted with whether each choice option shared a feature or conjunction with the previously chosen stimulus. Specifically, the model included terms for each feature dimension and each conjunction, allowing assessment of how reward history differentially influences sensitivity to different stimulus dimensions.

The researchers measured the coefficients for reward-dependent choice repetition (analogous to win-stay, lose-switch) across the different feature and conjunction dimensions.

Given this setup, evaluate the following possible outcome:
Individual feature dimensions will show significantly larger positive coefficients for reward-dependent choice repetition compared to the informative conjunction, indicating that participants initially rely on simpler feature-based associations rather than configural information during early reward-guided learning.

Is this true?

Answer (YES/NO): NO